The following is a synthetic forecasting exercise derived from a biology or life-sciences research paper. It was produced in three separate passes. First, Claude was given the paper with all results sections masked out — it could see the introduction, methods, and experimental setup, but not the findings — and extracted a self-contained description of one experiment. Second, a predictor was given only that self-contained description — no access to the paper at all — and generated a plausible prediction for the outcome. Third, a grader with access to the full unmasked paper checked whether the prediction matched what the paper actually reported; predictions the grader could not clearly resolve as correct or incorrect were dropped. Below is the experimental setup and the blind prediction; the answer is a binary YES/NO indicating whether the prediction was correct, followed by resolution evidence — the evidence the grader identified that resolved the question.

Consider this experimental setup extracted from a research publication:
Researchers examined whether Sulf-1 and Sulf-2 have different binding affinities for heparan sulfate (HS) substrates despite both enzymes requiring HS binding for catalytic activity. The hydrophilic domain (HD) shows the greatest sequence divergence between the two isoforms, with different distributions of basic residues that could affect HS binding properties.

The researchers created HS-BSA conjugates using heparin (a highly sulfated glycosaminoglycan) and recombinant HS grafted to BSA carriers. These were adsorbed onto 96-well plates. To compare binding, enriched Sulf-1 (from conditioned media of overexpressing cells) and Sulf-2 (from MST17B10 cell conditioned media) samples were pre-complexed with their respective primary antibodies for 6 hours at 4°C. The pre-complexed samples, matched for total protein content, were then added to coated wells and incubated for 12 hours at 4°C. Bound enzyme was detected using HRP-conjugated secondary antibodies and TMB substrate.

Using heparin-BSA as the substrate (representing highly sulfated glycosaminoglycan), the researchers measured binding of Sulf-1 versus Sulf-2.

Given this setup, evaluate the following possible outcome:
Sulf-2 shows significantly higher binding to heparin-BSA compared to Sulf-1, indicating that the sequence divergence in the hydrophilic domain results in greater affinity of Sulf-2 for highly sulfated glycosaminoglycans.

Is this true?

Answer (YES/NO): YES